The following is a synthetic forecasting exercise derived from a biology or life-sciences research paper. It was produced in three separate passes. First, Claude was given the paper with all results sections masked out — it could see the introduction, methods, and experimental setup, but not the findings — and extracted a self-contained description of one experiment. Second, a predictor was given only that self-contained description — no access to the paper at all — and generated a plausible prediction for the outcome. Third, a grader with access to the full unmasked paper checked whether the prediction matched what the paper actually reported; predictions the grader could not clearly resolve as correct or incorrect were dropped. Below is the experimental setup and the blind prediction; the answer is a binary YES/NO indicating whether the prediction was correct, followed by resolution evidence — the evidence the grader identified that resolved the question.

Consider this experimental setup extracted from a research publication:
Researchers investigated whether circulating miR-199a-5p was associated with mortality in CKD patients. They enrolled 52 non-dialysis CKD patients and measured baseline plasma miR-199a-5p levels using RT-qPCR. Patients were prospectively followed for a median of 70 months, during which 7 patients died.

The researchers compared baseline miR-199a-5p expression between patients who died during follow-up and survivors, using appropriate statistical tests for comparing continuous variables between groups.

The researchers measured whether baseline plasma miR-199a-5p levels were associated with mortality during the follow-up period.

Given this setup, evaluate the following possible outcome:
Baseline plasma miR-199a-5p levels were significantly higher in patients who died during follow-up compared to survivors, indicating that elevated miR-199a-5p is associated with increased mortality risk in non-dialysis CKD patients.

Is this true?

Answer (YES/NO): YES